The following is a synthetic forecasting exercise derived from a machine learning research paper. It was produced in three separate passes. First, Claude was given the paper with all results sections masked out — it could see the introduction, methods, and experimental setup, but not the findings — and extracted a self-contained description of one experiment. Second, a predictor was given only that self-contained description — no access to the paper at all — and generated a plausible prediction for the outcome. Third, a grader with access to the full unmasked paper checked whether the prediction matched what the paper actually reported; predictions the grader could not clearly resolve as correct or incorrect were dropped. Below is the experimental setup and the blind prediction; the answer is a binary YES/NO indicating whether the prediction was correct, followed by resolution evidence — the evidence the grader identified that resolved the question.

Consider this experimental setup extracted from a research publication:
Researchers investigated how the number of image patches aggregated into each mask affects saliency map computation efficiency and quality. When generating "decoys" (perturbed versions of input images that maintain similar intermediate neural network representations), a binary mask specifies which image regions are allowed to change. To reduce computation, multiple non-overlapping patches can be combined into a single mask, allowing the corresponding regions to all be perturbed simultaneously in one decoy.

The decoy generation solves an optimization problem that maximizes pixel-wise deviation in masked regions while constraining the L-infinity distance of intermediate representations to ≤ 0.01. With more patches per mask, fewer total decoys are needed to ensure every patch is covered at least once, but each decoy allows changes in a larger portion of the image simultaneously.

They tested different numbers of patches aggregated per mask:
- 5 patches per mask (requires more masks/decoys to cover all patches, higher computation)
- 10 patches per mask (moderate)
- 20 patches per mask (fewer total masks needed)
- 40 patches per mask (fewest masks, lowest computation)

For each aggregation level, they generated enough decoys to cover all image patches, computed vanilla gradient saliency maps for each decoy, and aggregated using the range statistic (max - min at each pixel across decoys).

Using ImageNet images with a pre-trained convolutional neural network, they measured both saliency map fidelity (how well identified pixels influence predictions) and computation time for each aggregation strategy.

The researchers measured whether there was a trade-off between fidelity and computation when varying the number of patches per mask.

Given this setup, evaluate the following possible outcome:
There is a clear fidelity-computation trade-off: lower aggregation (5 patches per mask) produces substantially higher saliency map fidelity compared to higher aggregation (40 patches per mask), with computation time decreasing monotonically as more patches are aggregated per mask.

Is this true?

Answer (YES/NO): NO